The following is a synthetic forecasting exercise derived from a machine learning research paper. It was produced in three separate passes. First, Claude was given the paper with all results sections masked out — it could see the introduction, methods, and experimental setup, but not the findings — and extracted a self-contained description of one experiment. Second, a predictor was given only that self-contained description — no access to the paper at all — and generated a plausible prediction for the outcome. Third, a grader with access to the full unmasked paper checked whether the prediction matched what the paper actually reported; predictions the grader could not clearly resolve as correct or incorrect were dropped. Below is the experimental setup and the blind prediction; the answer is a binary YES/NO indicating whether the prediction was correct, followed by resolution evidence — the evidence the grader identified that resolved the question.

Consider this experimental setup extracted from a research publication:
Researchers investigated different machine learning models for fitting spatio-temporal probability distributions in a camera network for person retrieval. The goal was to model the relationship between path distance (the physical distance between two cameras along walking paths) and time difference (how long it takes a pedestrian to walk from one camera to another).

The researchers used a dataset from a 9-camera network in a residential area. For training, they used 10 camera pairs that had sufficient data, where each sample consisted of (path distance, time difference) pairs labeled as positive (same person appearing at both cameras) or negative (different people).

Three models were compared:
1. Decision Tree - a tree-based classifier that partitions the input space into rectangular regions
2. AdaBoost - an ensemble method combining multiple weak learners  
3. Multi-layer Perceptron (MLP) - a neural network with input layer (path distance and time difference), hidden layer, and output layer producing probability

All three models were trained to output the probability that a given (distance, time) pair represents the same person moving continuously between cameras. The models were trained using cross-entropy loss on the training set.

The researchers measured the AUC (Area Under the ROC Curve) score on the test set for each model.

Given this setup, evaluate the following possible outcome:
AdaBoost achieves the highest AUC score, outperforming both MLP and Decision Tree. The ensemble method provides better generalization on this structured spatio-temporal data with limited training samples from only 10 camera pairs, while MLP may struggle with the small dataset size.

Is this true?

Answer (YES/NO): NO